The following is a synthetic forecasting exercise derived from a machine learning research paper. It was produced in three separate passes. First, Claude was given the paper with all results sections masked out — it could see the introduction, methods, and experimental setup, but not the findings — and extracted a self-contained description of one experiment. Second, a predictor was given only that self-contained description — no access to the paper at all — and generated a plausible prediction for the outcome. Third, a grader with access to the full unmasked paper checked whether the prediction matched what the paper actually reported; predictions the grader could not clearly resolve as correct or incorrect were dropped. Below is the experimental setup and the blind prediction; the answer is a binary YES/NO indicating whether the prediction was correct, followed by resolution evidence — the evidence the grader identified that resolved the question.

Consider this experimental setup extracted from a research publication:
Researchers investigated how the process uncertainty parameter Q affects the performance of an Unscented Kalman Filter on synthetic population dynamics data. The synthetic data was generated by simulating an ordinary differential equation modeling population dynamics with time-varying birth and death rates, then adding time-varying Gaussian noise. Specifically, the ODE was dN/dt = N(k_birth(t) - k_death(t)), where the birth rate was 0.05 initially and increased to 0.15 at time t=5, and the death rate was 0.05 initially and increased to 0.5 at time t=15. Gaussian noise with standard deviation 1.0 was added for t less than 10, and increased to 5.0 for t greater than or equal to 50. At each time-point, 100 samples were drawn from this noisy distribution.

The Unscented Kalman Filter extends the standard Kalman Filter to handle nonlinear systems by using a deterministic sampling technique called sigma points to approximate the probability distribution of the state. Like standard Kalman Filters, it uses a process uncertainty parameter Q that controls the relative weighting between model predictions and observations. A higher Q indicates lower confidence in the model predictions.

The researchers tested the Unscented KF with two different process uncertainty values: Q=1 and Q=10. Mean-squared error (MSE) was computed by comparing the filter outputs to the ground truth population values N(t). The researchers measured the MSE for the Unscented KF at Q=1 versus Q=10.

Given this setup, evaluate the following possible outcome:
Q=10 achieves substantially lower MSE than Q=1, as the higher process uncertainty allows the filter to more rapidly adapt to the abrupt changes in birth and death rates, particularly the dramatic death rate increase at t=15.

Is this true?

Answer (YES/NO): YES